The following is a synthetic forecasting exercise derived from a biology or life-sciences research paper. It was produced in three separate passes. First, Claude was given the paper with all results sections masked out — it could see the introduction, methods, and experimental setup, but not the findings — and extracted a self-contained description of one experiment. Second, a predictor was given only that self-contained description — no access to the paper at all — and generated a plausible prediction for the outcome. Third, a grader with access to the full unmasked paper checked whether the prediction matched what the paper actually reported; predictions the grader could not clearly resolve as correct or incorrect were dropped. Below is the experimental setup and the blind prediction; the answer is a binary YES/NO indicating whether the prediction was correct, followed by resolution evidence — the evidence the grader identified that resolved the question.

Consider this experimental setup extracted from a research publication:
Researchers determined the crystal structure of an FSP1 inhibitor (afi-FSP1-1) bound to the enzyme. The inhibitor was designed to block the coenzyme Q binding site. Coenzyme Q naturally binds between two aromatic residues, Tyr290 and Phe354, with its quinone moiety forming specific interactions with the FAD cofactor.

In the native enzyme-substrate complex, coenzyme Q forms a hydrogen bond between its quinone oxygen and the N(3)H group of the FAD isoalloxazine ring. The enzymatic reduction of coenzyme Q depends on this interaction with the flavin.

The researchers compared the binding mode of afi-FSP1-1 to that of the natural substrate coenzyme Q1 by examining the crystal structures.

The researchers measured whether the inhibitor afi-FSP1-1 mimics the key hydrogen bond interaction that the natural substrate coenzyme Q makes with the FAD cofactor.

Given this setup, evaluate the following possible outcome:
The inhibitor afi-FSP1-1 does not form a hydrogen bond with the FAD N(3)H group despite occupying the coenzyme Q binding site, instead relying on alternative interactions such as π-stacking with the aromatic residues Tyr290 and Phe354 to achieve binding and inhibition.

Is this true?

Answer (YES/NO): NO